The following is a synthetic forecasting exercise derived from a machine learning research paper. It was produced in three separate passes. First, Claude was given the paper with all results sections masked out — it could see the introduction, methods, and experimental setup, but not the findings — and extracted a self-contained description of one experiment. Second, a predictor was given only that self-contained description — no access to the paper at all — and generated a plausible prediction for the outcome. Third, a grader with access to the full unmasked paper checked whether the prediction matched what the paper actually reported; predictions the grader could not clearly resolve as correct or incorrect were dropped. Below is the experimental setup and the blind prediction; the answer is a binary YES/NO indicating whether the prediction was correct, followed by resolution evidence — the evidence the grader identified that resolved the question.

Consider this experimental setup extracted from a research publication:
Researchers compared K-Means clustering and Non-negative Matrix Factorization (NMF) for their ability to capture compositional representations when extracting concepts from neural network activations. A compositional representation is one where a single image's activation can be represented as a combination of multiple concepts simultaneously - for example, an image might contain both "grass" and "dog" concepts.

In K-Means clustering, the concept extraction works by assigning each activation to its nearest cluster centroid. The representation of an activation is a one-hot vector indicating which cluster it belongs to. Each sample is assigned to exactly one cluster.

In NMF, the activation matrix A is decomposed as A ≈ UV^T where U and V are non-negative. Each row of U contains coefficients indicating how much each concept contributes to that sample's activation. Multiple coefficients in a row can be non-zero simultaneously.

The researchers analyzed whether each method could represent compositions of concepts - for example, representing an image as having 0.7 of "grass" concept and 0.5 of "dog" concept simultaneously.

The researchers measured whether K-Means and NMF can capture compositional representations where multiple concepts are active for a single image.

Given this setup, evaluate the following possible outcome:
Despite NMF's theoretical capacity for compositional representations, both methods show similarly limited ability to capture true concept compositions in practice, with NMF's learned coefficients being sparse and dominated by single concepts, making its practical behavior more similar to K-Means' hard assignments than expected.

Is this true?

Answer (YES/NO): NO